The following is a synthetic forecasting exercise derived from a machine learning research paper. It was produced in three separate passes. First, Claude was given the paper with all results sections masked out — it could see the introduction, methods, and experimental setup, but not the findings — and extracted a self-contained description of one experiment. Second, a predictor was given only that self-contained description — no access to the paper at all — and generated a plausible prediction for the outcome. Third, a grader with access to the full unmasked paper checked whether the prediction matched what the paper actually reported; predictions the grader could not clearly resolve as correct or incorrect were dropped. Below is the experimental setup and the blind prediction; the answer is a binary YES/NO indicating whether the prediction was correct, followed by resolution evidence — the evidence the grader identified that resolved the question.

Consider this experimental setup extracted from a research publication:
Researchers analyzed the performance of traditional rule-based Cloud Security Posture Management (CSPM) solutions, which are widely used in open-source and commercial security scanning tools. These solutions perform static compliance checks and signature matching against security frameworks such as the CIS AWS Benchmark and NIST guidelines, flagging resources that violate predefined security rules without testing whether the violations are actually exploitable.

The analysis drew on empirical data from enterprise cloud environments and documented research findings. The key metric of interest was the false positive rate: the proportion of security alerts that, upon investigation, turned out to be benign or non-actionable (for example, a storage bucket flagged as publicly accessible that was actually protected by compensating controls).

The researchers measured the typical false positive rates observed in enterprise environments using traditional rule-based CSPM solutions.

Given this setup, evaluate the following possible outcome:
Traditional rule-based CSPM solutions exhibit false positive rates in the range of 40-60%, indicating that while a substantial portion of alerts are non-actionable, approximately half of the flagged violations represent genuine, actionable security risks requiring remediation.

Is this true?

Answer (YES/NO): YES